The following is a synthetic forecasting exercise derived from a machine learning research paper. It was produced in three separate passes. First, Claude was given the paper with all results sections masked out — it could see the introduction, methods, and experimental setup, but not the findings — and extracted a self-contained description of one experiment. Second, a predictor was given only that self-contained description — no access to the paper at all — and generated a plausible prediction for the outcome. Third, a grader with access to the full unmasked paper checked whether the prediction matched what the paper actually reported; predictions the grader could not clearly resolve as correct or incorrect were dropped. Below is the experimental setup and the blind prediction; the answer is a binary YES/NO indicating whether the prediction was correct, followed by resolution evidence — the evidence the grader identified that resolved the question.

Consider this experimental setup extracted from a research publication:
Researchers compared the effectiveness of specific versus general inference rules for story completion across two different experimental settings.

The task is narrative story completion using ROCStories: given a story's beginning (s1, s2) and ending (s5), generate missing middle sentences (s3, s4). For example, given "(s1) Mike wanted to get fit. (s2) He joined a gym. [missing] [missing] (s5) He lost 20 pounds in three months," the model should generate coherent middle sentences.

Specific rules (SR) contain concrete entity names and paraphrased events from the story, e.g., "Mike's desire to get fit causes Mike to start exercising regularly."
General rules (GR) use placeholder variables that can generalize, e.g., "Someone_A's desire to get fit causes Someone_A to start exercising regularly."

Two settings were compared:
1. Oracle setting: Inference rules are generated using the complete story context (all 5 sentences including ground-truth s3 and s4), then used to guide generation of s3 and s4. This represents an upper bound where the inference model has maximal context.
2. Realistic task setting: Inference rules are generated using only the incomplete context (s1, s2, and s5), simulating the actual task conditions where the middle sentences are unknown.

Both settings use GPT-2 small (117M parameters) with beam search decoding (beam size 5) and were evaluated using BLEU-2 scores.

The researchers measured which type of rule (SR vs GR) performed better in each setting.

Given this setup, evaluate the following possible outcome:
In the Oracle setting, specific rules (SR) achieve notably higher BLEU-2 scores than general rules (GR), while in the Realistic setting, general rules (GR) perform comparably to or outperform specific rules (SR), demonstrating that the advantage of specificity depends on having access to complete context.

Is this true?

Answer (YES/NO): YES